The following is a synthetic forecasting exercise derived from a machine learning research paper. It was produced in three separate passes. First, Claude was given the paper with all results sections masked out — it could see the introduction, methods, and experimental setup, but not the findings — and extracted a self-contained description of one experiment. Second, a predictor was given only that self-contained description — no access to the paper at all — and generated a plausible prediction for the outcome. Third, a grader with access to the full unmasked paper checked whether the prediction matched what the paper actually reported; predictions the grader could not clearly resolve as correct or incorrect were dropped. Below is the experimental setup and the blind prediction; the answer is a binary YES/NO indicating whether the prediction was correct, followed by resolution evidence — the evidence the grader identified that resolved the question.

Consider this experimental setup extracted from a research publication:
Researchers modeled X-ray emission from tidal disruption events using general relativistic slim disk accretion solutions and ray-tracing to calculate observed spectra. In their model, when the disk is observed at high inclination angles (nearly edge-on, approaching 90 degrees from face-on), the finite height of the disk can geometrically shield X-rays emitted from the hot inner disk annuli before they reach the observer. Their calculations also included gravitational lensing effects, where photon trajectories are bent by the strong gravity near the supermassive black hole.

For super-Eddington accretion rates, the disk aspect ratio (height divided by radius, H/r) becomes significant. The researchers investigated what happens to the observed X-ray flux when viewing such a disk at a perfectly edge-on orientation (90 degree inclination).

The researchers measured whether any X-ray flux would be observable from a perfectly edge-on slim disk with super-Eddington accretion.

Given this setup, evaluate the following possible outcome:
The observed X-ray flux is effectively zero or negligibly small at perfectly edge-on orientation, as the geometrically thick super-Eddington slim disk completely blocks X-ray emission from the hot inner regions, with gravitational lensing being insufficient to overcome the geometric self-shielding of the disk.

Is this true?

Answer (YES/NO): NO